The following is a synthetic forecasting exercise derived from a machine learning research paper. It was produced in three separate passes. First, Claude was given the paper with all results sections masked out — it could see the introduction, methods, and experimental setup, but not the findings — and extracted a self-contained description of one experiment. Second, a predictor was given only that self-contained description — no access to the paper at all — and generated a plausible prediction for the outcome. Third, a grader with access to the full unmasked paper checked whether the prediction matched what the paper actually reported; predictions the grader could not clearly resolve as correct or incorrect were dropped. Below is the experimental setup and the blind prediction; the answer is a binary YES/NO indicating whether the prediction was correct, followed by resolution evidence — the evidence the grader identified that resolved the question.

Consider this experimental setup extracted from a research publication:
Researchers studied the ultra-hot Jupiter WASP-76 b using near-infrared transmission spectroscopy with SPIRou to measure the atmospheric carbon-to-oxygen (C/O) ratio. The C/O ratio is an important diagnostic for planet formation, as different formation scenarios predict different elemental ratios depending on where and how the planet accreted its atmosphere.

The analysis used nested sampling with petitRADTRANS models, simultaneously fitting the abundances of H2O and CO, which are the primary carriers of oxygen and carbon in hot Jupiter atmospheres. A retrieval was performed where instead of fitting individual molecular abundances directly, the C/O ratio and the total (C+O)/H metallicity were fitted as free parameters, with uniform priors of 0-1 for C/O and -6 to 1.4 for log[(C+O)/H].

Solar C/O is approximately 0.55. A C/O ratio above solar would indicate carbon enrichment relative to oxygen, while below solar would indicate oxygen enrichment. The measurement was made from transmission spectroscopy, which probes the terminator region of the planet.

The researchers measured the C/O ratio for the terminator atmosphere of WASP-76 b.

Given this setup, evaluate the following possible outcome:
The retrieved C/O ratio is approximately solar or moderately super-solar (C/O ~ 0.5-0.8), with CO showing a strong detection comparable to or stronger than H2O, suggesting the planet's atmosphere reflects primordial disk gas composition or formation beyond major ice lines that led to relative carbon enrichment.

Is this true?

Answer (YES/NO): NO